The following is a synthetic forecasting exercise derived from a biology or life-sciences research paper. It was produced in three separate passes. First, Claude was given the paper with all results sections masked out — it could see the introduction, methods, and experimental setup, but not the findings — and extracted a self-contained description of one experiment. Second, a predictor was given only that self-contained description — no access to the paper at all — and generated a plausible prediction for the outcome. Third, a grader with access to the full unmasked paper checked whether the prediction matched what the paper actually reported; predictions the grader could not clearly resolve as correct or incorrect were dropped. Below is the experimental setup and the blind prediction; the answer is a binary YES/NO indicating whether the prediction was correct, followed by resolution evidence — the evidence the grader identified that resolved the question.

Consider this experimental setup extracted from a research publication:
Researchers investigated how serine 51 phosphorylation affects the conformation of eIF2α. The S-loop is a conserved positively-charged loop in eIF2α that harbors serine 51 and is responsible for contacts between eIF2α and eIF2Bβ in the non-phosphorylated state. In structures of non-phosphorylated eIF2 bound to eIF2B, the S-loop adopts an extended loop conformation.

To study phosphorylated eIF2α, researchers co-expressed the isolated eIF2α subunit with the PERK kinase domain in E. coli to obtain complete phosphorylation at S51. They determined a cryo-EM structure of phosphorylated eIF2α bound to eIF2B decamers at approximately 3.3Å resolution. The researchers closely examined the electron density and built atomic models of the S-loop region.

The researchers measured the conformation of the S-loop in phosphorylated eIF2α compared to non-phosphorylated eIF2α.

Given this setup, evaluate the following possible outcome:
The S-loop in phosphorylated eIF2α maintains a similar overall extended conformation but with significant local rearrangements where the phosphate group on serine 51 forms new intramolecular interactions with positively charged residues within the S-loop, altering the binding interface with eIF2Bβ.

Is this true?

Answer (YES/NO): NO